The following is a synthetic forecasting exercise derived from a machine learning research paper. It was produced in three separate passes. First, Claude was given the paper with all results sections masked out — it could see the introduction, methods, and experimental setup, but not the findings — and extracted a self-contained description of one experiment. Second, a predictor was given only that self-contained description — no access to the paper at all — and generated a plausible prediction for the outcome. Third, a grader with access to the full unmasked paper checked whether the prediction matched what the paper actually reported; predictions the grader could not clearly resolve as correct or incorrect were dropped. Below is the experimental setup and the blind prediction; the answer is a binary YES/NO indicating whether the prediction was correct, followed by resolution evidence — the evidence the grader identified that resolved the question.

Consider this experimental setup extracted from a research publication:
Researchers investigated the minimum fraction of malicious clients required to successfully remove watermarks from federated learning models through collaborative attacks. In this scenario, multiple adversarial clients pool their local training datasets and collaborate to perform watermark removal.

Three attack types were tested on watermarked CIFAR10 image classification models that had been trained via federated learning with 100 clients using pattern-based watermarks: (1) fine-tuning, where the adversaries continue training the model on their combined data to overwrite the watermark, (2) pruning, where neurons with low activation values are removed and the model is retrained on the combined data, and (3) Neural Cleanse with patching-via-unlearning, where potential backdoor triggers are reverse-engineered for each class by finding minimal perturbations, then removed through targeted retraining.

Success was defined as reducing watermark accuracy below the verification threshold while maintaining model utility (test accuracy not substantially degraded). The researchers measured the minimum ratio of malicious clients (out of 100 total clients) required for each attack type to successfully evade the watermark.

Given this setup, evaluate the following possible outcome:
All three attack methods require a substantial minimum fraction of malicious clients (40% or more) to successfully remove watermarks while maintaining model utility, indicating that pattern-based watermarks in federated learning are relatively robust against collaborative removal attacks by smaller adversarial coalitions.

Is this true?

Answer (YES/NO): NO